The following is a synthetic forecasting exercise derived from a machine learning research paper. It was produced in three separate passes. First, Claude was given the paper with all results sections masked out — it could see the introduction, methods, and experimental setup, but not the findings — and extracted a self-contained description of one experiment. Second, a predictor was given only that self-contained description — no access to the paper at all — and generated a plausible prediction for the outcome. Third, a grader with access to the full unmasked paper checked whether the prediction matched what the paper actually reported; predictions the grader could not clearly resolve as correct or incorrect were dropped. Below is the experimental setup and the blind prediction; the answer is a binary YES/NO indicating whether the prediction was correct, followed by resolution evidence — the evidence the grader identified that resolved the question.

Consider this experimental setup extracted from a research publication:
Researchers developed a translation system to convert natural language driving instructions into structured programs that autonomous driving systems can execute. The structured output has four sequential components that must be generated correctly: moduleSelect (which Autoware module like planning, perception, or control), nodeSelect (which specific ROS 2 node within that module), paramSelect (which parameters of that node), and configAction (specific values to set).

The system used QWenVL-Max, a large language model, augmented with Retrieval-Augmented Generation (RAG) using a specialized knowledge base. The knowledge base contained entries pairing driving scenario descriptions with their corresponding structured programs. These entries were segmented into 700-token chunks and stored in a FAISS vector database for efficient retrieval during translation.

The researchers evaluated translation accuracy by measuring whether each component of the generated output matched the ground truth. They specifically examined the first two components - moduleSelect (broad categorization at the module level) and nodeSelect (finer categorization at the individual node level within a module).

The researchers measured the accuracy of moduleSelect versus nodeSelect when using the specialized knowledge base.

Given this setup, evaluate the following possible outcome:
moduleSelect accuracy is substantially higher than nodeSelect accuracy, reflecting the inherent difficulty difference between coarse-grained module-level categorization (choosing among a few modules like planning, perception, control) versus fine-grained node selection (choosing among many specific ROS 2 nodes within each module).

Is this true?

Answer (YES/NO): NO